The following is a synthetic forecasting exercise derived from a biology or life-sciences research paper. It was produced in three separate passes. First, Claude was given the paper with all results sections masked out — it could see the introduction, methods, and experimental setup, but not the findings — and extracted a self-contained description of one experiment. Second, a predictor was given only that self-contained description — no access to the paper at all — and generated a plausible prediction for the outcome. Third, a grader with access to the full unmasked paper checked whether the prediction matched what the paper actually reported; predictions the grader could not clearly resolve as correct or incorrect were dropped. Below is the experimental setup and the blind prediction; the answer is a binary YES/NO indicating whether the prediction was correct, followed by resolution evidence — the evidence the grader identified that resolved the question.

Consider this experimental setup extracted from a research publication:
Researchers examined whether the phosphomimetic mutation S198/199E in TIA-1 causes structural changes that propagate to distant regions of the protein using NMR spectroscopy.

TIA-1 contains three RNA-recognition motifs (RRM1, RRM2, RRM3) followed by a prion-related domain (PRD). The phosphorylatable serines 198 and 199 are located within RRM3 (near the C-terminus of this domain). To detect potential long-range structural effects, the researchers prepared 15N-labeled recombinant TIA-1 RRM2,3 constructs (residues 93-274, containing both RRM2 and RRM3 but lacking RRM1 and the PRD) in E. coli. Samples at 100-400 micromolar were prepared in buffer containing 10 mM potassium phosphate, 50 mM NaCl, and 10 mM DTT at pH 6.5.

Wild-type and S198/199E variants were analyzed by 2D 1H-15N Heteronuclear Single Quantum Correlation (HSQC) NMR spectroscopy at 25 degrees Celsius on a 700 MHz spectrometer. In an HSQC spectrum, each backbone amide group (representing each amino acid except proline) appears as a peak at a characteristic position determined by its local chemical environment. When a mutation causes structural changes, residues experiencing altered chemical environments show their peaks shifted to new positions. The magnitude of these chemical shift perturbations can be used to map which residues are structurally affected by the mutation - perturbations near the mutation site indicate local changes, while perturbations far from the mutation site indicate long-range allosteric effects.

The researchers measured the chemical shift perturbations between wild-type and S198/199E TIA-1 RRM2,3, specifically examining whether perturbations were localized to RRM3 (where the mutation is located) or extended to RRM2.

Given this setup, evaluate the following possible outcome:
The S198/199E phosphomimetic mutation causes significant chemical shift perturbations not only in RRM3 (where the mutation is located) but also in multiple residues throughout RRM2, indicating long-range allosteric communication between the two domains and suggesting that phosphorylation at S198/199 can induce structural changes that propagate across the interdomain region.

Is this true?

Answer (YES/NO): NO